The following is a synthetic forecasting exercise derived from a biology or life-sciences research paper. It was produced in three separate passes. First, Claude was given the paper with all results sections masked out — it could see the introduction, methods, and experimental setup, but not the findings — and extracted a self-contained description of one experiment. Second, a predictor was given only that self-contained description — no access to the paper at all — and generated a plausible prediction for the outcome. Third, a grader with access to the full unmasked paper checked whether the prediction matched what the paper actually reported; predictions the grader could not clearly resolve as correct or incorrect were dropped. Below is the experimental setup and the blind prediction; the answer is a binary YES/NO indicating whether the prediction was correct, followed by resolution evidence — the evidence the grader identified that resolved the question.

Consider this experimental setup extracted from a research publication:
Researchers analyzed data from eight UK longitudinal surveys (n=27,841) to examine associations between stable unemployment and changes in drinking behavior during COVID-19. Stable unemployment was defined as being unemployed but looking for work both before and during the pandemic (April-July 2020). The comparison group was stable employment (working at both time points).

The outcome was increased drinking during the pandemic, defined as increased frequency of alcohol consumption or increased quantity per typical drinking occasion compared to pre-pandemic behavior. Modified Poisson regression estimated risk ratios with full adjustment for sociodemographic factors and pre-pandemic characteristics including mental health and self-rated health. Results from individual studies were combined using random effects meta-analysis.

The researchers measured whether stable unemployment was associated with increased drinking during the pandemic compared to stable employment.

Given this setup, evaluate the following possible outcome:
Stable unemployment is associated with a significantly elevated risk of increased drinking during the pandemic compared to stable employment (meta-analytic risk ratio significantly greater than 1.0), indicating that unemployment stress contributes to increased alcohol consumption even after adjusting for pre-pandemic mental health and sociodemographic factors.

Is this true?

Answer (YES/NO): NO